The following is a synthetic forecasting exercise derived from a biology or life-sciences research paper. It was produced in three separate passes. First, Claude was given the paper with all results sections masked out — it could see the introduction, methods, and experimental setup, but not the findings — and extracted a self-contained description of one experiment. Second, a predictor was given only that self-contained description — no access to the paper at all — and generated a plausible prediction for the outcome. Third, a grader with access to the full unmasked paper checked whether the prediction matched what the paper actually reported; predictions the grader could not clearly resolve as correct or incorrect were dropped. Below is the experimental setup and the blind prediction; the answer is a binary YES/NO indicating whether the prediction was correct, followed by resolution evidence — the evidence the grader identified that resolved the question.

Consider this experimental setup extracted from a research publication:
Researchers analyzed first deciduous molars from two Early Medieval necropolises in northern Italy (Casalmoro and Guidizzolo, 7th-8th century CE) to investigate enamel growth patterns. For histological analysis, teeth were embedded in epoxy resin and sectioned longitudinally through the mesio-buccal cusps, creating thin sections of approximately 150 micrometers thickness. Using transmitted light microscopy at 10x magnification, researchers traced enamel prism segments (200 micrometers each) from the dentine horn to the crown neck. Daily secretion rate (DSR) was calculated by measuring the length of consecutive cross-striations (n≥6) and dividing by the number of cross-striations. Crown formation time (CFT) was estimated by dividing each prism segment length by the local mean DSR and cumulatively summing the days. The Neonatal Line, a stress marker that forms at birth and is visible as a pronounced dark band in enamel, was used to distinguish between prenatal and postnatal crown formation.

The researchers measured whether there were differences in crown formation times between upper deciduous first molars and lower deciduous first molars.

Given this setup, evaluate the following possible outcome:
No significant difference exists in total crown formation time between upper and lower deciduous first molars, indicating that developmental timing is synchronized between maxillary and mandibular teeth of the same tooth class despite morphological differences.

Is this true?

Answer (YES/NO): NO